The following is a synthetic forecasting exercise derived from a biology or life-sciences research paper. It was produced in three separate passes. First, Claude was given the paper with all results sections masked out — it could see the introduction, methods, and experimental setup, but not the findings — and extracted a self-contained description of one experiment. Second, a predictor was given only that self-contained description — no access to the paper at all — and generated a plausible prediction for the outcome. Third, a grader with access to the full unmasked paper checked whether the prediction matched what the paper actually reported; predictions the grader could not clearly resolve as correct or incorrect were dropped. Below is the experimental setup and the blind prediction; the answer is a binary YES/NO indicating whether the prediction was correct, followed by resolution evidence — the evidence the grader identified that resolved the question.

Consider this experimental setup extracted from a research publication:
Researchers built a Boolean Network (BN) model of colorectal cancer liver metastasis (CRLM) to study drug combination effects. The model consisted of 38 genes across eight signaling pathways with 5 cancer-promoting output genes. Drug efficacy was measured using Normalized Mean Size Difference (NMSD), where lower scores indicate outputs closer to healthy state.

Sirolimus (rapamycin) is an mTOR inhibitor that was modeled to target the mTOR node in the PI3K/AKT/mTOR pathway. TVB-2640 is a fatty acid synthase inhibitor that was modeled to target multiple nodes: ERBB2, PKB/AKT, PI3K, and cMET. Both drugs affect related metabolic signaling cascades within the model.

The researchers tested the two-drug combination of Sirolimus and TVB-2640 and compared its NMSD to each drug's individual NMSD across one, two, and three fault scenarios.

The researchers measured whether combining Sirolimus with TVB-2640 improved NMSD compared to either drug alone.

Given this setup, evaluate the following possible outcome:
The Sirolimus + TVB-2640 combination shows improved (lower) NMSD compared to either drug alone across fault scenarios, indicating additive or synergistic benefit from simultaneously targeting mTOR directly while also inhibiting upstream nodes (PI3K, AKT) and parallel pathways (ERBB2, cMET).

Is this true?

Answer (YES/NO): NO